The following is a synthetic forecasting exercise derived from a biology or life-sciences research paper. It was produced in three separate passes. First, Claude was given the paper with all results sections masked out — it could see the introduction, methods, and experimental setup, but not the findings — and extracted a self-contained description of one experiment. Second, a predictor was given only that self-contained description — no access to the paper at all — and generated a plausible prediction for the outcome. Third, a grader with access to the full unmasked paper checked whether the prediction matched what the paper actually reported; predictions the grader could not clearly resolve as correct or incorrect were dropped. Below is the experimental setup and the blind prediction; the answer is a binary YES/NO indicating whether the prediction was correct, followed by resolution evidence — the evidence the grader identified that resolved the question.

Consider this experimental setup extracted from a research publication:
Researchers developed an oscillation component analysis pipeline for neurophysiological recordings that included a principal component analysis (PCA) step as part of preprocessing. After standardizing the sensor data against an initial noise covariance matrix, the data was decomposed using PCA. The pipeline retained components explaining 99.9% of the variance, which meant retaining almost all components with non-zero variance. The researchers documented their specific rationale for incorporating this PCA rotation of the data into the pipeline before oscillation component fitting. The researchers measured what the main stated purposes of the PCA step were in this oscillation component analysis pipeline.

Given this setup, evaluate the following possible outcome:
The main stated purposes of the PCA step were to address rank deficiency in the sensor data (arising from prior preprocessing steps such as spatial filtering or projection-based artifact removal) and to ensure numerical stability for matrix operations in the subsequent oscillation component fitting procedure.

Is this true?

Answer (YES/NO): NO